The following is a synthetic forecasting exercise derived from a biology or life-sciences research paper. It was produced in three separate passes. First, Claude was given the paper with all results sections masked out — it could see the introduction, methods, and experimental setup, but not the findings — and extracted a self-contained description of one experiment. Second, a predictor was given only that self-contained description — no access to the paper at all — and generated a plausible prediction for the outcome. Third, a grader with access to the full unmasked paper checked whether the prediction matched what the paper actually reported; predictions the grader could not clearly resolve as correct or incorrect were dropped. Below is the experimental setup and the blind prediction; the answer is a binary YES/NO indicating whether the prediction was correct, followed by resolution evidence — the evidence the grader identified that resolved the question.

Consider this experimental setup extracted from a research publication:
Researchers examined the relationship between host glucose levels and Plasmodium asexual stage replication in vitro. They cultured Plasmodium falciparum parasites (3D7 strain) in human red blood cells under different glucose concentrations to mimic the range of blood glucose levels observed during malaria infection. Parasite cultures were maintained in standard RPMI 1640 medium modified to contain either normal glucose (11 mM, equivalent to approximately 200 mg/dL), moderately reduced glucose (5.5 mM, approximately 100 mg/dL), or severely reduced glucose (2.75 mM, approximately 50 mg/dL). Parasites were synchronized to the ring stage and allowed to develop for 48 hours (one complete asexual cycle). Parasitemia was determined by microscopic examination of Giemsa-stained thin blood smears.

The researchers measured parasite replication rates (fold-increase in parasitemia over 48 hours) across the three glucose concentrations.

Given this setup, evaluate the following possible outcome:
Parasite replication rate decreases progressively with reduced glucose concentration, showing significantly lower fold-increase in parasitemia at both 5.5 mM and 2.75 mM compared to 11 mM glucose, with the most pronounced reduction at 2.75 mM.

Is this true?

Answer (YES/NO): YES